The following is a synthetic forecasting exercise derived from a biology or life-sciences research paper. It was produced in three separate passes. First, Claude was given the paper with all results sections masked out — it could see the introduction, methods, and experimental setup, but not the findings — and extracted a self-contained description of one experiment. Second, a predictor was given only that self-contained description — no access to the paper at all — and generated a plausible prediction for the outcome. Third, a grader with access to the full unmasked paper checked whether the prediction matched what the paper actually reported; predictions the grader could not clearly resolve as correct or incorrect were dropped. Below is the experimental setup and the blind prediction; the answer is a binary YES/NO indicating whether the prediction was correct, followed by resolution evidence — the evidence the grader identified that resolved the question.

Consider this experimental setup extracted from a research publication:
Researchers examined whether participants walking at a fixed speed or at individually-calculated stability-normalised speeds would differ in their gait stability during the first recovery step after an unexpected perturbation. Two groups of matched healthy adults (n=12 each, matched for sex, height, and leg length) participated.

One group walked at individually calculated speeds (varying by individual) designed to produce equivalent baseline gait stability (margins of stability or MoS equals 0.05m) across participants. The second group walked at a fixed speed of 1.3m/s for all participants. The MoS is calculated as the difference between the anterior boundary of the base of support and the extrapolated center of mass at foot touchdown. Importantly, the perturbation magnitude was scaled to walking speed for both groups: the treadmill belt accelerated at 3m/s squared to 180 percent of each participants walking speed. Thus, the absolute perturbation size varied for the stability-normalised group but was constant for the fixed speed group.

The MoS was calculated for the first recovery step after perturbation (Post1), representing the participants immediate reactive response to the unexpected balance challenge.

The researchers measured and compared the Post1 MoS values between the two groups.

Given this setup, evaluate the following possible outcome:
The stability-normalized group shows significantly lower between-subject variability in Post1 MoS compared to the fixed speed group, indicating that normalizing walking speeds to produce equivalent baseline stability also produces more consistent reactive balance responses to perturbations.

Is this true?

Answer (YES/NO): NO